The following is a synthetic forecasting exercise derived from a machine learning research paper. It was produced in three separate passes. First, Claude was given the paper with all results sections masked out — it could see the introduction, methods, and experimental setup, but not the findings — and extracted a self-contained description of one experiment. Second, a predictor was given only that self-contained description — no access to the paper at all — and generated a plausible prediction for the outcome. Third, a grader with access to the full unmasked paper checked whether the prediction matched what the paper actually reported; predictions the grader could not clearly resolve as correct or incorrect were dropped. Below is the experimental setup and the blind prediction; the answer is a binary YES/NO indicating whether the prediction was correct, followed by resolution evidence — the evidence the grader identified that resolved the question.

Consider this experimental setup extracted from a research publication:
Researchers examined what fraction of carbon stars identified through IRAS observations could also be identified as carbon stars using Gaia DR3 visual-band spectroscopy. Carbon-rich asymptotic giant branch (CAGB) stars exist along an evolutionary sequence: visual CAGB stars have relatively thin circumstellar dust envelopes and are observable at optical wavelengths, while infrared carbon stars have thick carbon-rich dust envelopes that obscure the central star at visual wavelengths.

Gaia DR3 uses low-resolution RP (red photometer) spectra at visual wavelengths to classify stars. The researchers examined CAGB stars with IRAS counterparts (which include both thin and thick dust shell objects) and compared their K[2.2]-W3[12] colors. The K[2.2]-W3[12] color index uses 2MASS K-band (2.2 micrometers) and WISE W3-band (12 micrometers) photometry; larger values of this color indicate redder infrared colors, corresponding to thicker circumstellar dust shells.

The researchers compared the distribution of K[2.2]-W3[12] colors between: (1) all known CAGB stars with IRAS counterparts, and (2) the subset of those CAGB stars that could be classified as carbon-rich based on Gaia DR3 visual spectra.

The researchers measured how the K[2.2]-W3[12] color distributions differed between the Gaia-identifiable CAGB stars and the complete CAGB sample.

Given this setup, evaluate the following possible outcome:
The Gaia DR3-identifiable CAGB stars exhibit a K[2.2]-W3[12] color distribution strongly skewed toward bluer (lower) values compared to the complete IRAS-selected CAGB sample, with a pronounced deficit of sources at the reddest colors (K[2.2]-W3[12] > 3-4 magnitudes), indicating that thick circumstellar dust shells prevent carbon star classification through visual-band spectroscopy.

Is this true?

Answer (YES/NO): YES